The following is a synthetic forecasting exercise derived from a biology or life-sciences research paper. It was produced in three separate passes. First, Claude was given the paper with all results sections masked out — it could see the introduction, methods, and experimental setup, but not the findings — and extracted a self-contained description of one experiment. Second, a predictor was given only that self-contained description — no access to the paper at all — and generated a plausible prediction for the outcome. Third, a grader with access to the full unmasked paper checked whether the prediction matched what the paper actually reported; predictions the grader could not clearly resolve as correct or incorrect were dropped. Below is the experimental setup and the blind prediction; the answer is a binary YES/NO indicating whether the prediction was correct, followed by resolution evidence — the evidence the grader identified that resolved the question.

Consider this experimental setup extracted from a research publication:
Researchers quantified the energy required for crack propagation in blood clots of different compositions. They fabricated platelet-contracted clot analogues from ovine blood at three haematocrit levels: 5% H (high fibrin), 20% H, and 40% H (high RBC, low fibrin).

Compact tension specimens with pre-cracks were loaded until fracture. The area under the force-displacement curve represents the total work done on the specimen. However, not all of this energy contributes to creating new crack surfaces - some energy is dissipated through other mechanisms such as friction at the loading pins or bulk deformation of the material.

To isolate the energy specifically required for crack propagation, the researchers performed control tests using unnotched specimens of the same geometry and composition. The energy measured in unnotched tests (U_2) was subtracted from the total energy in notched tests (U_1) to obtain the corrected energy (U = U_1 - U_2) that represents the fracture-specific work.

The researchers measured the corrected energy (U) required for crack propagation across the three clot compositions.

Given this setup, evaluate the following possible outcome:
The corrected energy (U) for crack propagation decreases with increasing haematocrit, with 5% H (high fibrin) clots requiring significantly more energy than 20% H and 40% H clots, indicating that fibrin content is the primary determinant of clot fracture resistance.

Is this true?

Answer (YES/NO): YES